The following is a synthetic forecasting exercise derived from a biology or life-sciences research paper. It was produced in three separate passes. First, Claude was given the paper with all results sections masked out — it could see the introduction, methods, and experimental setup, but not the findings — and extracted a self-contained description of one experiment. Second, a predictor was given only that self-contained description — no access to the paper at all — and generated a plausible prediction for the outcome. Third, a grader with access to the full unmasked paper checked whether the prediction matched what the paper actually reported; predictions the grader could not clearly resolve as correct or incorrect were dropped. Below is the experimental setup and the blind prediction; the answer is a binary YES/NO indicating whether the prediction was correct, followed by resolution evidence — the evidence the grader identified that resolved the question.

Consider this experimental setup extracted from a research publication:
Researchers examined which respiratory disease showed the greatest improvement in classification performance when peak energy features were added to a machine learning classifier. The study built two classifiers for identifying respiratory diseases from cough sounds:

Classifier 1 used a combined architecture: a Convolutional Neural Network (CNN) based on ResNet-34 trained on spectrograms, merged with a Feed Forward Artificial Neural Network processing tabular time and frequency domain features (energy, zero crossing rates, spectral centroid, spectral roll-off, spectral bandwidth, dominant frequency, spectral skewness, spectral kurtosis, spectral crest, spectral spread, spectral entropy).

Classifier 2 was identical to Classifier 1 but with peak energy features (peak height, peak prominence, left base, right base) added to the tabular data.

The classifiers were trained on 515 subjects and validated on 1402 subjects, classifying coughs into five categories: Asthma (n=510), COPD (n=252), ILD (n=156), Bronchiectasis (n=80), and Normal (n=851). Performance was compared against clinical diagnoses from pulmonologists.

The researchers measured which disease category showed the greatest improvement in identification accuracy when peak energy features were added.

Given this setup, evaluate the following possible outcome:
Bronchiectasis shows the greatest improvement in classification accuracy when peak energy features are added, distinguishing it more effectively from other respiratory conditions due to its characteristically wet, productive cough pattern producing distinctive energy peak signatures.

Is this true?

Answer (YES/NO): NO